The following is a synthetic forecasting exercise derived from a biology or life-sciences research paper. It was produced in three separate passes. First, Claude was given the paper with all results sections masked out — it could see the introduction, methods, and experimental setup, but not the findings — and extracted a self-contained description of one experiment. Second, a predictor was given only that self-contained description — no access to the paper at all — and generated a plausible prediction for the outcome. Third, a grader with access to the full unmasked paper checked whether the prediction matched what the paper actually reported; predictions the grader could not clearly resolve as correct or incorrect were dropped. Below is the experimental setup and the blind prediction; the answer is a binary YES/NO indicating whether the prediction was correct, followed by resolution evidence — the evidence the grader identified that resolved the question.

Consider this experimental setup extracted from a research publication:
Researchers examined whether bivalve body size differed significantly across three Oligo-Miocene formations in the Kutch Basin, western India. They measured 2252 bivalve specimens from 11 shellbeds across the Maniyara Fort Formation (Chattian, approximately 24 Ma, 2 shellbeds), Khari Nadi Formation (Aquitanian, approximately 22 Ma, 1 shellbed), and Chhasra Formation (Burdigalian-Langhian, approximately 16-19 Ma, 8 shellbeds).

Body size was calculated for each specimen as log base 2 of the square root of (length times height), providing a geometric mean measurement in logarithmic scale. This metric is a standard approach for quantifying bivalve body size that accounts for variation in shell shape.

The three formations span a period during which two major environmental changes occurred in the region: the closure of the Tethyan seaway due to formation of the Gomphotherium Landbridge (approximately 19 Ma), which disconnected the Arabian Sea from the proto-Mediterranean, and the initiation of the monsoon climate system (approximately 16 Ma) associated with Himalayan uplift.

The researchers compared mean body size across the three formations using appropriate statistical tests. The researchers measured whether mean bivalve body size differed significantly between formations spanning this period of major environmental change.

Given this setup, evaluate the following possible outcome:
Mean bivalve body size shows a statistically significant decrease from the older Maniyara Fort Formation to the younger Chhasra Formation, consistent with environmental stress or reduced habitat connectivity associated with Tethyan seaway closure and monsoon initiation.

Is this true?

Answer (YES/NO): NO